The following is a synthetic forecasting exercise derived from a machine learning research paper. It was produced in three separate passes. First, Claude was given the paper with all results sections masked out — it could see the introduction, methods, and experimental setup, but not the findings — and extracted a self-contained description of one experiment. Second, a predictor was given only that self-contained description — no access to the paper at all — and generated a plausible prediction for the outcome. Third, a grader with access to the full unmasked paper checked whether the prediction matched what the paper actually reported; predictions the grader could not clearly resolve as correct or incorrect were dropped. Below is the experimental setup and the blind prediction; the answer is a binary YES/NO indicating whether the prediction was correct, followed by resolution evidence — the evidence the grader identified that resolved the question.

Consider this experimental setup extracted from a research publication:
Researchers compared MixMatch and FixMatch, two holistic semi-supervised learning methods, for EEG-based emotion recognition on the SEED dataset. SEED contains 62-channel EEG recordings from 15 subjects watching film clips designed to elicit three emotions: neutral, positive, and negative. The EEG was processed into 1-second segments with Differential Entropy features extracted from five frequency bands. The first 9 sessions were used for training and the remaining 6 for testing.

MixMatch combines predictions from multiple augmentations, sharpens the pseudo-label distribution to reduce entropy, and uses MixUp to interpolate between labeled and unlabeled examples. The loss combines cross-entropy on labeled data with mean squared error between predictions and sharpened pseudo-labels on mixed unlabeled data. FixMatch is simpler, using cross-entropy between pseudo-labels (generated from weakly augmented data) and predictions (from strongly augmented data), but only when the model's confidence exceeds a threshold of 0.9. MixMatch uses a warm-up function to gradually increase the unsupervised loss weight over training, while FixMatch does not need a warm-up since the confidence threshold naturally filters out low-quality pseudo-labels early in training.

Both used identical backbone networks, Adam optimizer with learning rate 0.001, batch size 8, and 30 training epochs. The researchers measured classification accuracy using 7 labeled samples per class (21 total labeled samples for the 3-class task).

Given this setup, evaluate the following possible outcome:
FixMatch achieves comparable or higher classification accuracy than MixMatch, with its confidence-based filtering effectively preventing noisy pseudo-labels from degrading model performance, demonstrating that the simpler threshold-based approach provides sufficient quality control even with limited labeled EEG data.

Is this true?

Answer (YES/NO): NO